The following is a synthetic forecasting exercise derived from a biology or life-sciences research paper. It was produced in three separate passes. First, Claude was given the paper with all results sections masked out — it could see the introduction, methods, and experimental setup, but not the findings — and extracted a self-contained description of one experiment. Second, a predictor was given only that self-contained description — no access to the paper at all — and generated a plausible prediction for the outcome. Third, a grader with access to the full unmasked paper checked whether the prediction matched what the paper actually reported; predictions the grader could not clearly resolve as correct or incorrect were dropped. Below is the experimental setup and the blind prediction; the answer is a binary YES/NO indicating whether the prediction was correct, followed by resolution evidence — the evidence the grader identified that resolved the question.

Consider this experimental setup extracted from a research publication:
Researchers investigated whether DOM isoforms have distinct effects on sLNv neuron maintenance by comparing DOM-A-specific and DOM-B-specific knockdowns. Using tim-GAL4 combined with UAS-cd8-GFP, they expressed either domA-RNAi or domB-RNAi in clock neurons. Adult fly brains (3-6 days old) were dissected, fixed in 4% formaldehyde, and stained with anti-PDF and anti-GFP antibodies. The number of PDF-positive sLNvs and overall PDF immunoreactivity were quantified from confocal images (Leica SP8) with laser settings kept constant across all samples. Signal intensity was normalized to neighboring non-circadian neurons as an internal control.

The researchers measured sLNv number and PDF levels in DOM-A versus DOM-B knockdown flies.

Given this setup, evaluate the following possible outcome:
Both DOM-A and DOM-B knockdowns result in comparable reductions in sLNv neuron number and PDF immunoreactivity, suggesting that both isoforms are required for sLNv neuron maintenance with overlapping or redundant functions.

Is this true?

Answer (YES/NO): NO